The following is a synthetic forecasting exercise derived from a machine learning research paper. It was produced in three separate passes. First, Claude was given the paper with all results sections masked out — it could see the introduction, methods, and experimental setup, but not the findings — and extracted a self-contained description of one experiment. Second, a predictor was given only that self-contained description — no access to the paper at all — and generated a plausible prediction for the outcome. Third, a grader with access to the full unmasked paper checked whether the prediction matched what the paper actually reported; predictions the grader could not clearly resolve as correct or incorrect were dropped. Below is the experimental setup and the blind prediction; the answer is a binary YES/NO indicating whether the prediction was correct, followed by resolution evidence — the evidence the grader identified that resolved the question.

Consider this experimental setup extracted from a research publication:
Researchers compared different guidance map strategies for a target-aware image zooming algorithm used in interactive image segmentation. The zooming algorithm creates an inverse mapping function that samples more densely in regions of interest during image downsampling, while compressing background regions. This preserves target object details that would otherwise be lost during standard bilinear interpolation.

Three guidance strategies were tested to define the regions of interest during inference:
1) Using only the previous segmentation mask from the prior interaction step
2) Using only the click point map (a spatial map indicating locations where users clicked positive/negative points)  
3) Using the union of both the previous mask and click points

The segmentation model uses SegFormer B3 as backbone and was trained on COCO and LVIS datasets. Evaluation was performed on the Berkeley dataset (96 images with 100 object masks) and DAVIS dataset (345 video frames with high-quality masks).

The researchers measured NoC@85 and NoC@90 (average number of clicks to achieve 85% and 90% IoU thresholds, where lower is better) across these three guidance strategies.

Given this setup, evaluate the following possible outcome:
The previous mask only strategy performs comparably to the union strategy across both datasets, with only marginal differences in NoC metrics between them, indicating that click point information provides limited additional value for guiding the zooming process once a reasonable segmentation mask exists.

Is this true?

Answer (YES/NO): NO